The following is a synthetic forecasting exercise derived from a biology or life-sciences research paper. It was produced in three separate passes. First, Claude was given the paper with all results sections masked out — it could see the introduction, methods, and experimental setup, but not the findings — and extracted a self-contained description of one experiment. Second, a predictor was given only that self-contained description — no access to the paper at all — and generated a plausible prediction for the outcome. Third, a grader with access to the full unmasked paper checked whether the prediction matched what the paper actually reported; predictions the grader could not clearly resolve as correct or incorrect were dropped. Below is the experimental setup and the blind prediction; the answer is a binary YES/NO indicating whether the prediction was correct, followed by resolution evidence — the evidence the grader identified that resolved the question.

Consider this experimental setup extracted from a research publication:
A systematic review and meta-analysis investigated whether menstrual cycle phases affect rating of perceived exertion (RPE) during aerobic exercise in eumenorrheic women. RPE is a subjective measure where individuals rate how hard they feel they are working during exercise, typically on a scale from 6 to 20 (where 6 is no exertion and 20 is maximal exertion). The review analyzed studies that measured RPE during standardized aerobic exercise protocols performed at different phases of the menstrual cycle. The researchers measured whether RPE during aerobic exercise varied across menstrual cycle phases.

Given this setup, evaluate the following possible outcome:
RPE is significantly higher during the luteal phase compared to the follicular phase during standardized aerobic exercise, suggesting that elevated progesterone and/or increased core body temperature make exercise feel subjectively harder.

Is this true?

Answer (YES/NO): NO